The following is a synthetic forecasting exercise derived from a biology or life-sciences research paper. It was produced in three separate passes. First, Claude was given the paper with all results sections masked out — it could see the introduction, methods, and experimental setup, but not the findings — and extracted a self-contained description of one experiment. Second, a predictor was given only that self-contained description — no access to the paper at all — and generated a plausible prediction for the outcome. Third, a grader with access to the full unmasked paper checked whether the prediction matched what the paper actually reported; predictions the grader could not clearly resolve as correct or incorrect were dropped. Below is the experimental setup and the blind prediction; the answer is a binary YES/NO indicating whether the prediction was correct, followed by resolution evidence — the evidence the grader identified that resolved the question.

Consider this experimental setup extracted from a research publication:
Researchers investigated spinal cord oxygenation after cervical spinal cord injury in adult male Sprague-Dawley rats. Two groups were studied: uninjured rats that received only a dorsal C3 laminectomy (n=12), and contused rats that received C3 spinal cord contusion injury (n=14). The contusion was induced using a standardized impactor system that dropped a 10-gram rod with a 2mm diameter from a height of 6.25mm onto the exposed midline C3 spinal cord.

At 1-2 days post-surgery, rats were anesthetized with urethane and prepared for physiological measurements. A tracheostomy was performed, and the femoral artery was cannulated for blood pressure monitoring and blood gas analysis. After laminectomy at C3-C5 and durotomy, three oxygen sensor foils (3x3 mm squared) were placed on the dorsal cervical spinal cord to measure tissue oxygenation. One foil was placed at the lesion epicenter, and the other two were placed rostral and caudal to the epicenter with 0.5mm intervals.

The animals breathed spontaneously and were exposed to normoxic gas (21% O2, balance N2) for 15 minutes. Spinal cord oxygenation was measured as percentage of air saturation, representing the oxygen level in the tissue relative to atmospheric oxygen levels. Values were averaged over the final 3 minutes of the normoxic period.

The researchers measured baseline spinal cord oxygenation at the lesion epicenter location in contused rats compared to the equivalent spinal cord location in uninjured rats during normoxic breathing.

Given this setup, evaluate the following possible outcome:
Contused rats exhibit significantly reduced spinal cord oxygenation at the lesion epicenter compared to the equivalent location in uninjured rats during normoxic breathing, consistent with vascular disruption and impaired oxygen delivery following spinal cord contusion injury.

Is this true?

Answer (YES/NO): YES